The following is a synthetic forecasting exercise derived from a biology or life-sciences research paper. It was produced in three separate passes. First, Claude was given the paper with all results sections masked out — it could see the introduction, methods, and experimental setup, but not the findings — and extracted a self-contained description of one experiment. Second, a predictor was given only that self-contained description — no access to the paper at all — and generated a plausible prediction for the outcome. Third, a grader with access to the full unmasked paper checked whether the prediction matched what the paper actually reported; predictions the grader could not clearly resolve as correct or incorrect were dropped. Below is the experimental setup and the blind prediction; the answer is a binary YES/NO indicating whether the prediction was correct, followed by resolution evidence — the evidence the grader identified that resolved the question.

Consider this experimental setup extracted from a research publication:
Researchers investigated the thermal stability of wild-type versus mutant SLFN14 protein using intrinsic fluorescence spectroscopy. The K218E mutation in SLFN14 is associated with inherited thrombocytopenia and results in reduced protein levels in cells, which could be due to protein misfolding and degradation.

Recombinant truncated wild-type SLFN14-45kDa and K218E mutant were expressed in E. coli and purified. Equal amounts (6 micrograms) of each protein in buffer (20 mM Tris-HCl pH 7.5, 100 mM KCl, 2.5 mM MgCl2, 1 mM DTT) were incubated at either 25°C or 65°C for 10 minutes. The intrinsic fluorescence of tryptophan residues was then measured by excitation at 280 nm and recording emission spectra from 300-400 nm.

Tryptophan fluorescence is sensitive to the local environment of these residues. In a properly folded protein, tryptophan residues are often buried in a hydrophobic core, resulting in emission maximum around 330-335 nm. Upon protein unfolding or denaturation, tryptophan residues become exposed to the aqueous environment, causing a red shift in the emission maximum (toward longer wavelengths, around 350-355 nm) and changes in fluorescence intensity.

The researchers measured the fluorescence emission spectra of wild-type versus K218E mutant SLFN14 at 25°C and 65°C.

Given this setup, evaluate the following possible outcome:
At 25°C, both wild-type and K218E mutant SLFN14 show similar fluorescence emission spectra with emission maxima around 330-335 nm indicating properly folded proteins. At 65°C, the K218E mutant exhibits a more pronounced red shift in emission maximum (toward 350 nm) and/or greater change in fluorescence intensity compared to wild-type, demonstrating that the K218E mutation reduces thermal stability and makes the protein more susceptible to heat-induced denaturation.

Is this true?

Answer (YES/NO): NO